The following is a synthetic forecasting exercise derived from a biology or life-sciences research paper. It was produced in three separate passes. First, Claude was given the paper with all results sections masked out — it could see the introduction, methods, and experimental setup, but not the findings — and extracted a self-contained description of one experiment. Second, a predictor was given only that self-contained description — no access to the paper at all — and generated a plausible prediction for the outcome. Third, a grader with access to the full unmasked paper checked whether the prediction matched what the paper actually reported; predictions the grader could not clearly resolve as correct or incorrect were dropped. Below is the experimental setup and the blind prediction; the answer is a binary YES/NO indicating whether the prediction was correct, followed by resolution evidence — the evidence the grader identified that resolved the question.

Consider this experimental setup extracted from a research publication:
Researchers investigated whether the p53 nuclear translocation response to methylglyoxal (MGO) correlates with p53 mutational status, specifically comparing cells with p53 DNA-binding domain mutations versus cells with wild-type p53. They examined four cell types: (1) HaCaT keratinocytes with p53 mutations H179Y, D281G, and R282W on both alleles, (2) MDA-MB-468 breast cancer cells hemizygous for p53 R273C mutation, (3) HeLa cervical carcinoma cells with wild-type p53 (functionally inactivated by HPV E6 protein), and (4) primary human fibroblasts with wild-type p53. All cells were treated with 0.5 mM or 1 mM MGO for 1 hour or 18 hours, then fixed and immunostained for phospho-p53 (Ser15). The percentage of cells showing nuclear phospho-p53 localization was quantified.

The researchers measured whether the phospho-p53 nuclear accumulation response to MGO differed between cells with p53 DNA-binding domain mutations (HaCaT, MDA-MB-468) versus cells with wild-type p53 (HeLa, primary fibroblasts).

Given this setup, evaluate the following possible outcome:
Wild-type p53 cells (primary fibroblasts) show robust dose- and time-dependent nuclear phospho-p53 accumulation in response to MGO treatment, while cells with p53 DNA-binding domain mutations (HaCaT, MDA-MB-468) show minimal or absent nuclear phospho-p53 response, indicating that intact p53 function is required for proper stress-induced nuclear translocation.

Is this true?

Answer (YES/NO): NO